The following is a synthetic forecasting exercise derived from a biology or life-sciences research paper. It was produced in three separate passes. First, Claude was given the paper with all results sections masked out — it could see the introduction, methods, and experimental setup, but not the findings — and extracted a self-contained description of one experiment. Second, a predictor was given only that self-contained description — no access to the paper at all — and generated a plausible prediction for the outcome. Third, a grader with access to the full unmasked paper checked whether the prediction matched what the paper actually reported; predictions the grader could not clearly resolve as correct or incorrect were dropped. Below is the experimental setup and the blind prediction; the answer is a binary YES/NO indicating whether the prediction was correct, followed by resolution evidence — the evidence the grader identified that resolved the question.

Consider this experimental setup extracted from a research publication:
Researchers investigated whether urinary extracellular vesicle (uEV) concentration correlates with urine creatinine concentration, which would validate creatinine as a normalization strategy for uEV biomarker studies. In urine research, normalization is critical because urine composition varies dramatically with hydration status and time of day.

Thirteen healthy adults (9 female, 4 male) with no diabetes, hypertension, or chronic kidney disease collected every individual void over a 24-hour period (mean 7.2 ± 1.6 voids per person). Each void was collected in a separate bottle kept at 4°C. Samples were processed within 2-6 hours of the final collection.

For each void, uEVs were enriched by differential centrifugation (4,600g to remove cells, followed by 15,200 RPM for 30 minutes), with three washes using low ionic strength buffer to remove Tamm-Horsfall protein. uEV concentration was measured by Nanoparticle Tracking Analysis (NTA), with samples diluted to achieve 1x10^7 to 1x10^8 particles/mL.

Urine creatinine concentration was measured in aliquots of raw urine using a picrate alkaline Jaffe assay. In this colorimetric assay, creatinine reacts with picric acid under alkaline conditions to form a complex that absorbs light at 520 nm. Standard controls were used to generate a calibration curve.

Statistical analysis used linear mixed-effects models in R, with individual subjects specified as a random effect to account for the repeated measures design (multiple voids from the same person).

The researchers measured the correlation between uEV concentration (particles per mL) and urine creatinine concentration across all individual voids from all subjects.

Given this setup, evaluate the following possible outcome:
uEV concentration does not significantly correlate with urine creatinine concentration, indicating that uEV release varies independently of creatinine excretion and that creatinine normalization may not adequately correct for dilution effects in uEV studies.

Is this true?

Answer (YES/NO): NO